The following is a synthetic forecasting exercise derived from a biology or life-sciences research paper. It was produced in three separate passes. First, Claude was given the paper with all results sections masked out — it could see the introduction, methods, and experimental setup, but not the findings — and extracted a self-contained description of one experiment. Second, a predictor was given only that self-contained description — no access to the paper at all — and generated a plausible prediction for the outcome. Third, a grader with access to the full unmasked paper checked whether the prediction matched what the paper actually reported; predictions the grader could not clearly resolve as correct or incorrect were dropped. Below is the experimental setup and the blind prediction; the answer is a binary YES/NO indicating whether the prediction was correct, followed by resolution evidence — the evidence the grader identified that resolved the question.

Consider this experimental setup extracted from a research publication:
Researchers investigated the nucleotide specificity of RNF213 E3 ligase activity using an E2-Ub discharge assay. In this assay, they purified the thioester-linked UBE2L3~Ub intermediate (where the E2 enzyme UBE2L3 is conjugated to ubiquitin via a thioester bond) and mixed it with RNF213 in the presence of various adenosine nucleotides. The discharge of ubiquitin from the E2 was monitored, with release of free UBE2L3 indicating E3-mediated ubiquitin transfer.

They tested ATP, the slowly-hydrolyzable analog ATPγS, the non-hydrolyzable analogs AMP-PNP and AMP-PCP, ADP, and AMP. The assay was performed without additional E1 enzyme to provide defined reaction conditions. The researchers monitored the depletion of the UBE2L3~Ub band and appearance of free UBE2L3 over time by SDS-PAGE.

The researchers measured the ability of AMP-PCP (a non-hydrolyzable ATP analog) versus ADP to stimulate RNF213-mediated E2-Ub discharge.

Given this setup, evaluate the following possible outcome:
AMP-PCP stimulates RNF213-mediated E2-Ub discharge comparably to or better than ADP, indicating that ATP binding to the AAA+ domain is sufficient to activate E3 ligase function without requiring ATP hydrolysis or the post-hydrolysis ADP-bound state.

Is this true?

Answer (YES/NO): NO